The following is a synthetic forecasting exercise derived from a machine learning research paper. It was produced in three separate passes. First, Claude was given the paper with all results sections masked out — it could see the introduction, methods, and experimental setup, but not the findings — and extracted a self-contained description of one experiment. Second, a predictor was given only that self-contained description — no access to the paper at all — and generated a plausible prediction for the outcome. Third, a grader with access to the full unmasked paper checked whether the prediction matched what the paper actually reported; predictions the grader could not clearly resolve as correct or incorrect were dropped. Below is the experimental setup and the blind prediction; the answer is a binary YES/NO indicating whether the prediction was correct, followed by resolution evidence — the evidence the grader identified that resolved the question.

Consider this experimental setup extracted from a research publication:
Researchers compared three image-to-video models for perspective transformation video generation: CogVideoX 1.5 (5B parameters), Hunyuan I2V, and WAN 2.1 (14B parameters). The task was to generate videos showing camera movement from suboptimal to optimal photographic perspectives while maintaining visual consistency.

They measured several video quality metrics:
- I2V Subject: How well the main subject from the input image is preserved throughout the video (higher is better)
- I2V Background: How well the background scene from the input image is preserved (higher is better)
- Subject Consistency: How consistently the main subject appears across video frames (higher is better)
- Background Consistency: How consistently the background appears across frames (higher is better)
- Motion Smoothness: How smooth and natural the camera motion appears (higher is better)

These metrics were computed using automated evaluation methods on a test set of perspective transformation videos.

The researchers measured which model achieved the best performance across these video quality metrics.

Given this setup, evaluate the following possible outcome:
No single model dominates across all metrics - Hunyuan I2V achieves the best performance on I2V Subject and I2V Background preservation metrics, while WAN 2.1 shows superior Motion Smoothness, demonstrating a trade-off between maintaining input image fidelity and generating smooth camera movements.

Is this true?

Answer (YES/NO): NO